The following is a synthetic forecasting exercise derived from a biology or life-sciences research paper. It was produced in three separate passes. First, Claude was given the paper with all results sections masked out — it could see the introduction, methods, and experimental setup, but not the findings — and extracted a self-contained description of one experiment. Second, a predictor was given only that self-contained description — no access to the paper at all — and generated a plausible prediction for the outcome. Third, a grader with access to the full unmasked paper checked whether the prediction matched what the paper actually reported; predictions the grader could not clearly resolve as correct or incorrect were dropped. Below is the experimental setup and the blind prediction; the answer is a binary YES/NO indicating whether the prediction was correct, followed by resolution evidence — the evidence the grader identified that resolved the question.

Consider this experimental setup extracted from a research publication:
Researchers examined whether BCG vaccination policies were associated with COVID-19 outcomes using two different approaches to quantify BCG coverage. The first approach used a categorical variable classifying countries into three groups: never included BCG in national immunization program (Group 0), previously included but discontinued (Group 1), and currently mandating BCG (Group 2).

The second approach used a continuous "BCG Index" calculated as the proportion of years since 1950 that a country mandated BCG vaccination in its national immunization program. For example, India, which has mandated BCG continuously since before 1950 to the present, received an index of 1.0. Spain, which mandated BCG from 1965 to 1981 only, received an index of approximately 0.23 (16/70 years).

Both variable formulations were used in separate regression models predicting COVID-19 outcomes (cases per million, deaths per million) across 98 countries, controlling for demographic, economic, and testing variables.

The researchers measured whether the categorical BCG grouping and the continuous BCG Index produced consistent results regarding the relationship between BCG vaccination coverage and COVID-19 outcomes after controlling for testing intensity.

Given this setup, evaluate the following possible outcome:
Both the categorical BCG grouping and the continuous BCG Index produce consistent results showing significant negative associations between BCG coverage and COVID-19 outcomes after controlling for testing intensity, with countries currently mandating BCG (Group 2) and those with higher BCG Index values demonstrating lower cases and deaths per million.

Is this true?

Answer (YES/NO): NO